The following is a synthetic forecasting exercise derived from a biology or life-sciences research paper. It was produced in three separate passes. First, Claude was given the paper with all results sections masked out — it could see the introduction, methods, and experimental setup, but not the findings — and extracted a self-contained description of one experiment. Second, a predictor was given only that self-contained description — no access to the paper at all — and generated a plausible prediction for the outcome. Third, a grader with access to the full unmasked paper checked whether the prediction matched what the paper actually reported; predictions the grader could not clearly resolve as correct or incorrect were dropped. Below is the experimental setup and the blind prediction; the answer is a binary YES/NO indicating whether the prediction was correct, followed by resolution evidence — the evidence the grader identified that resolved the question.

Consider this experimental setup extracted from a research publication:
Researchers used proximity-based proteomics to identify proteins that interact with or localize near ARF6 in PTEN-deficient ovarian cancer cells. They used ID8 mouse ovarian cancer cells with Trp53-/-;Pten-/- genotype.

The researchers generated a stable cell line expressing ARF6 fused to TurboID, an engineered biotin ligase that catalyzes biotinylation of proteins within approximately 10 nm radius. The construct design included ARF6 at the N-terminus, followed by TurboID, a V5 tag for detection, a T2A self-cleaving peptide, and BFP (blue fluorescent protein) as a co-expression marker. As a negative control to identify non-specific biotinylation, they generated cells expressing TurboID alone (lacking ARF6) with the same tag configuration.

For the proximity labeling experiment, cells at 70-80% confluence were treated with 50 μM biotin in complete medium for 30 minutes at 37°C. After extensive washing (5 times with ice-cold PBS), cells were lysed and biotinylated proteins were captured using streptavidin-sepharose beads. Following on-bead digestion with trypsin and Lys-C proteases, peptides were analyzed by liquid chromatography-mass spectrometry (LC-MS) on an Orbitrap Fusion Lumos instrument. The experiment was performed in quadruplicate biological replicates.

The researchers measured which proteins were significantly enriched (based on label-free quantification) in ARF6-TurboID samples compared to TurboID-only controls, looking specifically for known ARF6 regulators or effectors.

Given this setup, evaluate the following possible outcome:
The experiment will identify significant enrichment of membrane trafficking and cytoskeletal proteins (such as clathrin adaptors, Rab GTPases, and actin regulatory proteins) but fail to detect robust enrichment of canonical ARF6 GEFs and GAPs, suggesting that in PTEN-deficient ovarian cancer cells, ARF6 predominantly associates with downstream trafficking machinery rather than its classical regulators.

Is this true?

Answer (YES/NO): NO